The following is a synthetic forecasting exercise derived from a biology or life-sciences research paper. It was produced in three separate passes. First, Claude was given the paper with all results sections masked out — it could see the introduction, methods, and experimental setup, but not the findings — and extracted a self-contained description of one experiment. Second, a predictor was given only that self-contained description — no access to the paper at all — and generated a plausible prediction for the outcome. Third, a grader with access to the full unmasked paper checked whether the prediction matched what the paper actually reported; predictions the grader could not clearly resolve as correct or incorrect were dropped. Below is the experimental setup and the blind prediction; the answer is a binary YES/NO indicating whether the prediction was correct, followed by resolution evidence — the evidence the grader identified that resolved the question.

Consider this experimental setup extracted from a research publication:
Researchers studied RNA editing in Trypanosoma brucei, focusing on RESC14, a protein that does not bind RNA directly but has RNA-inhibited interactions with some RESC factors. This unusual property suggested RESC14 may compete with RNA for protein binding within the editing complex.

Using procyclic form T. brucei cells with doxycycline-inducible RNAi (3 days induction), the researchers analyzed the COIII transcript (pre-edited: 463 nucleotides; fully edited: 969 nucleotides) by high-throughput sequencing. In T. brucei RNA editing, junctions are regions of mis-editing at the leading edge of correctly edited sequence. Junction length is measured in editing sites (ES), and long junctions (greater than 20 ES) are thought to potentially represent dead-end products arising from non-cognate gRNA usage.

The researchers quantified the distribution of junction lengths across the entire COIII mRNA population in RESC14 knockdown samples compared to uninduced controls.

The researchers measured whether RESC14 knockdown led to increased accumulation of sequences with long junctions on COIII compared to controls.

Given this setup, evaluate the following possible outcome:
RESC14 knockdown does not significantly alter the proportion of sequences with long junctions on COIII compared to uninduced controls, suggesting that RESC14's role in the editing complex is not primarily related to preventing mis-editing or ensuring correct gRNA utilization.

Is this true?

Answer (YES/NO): NO